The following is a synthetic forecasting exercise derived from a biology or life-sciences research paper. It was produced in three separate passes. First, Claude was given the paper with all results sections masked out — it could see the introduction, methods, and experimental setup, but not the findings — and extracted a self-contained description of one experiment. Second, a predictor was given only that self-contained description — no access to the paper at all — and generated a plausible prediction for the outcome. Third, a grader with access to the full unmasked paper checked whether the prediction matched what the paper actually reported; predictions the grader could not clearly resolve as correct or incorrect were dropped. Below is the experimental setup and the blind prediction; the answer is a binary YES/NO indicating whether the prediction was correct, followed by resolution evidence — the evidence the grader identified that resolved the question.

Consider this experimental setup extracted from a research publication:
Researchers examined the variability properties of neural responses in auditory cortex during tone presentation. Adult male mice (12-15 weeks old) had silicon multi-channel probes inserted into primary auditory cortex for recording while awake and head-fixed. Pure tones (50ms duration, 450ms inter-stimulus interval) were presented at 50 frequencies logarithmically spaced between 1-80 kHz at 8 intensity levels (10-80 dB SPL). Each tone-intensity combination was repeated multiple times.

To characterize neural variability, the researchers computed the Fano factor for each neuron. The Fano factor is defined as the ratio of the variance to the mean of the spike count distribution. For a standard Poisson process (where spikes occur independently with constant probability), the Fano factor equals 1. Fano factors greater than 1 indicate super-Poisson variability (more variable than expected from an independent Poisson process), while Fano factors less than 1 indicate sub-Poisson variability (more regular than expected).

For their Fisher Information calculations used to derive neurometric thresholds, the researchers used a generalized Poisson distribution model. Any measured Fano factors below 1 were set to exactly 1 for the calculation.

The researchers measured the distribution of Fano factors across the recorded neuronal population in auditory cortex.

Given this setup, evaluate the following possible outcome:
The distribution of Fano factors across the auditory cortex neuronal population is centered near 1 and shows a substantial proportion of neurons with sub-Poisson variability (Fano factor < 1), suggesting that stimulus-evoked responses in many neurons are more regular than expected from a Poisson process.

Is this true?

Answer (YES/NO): NO